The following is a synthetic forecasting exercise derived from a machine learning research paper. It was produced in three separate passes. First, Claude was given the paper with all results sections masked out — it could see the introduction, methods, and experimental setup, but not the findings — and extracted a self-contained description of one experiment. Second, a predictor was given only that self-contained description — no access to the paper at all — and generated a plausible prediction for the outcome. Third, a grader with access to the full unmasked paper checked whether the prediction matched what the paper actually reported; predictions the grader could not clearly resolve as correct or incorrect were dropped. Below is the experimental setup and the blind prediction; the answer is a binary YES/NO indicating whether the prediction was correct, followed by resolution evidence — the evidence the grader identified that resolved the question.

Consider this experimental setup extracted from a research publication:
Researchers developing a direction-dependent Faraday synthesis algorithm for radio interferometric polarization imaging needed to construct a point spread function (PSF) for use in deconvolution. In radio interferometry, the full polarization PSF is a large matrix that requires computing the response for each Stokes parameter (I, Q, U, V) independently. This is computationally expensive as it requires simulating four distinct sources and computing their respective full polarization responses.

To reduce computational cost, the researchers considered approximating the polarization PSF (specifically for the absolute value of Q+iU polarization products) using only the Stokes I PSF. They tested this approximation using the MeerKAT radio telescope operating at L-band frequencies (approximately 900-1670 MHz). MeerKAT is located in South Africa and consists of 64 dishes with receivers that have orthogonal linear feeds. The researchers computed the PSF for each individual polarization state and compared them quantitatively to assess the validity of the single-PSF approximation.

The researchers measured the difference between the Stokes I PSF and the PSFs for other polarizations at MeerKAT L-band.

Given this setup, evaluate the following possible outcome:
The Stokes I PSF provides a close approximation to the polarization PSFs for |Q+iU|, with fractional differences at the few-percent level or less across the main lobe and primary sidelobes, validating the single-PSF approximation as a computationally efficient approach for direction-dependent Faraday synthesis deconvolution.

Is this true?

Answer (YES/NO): YES